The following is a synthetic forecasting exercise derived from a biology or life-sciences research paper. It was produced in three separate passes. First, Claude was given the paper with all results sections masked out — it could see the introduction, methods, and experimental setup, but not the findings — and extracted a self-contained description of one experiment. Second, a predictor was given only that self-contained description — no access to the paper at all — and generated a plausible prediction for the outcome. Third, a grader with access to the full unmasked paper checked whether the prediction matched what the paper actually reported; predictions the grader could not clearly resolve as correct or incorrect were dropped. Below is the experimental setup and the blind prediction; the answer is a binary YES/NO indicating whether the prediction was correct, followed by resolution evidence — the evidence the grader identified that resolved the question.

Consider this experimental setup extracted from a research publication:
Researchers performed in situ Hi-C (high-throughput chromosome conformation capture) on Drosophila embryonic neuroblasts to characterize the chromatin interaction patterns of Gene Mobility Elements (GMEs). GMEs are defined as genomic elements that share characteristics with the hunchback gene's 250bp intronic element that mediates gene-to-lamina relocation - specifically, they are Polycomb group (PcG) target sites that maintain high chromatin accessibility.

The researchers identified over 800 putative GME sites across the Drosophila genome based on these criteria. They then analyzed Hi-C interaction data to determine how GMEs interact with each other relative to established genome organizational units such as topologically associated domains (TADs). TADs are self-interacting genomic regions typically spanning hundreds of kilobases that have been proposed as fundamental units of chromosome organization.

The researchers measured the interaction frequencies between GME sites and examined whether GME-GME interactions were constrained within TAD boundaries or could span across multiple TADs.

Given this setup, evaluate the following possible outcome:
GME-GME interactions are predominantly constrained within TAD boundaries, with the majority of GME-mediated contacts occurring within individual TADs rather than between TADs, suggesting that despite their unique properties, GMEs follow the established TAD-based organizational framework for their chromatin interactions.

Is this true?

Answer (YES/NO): NO